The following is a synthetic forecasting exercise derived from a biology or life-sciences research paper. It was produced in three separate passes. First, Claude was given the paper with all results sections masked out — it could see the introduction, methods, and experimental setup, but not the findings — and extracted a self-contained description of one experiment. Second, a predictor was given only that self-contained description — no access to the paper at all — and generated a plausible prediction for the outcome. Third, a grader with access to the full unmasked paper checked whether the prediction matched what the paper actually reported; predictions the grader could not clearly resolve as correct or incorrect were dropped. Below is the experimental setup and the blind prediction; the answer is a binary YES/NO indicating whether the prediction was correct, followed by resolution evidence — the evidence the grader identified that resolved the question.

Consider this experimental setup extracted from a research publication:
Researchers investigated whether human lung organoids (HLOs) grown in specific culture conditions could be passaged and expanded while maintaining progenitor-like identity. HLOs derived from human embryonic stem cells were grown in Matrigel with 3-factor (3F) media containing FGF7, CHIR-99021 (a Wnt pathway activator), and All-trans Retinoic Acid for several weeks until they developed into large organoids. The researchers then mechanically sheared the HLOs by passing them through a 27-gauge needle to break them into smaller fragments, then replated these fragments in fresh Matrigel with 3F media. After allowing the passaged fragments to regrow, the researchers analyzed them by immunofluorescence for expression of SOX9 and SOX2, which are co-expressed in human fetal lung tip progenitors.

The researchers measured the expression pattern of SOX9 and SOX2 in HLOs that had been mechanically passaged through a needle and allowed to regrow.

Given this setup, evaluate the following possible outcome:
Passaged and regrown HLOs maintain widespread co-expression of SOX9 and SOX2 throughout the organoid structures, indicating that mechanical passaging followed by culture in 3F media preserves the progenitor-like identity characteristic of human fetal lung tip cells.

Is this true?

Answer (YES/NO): YES